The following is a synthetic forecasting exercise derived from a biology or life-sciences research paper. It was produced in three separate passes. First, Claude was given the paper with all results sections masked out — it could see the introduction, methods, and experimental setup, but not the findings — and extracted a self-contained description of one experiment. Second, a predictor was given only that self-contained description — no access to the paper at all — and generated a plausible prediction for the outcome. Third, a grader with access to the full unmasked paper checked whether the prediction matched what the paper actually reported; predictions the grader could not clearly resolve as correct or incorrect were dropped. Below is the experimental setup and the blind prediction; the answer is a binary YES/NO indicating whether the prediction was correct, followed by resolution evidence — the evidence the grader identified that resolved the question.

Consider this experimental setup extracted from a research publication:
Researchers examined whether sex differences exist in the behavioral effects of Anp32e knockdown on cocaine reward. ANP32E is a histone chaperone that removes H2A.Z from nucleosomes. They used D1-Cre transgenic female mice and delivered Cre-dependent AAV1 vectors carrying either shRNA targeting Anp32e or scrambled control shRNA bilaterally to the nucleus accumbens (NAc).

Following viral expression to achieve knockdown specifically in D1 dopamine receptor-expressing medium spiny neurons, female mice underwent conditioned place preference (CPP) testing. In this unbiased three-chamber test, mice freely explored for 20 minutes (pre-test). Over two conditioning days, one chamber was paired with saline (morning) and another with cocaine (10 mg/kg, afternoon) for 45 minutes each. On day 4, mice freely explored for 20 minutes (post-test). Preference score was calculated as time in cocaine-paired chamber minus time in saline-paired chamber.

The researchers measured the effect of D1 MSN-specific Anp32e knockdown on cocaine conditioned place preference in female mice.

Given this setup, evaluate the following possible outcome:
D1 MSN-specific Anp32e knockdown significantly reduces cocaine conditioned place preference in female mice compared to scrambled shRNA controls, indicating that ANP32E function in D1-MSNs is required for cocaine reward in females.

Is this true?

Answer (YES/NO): YES